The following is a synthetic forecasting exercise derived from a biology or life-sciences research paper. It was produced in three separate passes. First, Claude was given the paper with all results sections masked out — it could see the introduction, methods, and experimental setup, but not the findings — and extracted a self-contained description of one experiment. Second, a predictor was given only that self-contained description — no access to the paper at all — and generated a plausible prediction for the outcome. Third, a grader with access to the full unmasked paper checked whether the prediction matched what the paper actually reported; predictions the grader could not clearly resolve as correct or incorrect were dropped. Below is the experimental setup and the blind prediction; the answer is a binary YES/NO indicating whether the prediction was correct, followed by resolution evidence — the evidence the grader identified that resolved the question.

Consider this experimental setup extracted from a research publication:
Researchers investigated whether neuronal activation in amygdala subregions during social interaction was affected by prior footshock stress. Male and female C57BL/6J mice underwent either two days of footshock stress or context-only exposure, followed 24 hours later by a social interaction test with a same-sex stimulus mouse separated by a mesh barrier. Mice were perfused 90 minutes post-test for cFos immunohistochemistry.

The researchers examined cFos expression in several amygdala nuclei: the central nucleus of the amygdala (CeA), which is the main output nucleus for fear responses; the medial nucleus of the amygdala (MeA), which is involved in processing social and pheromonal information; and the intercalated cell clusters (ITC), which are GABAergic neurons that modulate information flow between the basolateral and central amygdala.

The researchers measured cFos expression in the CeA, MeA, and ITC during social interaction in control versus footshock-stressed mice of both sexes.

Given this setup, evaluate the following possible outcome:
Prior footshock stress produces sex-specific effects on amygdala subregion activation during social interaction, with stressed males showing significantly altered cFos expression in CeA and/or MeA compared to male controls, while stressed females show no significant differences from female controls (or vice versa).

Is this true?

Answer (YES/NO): NO